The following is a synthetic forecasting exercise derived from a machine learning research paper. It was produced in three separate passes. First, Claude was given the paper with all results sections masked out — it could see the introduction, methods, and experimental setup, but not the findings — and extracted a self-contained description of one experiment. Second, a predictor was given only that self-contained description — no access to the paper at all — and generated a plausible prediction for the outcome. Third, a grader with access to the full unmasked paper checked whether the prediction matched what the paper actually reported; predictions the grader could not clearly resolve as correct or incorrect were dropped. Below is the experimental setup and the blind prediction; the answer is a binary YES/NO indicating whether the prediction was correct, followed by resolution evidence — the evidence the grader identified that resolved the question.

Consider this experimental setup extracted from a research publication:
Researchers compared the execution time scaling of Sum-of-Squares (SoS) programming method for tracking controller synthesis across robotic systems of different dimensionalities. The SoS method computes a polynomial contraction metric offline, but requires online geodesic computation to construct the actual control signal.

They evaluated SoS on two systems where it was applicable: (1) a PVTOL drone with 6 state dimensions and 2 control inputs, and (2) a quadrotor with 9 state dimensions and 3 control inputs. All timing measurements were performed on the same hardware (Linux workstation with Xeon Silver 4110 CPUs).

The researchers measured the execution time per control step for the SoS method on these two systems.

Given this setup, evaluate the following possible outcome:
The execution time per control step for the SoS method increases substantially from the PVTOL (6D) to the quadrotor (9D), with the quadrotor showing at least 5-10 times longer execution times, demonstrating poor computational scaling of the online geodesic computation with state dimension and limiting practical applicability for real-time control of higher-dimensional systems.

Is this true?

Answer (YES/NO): NO